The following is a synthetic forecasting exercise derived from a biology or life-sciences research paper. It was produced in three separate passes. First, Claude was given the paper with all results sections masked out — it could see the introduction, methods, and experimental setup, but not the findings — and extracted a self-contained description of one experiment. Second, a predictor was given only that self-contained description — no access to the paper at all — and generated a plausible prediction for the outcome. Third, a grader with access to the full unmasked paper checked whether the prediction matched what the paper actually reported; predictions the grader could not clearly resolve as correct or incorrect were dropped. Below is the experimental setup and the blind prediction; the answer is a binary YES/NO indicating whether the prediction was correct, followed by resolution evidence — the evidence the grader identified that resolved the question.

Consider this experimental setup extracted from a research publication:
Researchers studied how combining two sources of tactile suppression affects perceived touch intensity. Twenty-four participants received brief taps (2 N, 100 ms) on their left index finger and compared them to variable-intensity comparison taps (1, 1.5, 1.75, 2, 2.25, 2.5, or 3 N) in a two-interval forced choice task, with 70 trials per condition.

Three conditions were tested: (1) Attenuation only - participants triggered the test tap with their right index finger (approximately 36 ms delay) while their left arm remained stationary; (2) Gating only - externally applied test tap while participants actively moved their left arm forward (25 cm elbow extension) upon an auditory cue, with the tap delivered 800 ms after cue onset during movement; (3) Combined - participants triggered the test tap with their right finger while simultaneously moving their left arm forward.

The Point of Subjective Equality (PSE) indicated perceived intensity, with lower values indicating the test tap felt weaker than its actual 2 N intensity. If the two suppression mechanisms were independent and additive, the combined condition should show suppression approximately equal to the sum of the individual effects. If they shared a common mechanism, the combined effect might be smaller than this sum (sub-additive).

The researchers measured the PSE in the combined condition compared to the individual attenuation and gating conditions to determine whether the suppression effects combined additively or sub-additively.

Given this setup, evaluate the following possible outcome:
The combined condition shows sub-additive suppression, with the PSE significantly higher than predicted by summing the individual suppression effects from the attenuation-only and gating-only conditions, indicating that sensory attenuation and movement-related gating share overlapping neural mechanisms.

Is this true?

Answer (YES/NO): NO